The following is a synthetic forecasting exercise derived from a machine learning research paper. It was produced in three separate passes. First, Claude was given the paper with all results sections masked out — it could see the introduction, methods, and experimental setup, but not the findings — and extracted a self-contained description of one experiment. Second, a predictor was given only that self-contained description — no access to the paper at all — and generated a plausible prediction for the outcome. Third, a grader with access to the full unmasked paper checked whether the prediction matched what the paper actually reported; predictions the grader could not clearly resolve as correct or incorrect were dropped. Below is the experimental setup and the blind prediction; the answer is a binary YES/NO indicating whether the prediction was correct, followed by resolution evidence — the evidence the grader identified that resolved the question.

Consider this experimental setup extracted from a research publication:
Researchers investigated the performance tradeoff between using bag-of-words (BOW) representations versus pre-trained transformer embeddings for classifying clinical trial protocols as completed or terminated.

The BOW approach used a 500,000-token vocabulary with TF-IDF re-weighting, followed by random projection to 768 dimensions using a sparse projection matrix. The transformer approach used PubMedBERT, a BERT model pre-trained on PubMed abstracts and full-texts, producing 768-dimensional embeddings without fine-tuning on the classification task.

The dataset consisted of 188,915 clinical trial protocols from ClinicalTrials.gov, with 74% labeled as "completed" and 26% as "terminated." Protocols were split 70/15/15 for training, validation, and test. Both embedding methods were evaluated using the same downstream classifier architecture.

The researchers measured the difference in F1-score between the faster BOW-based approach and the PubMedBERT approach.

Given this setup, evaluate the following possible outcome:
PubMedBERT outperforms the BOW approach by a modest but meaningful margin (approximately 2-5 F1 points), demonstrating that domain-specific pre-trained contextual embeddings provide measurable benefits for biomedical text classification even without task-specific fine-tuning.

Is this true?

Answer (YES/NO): NO